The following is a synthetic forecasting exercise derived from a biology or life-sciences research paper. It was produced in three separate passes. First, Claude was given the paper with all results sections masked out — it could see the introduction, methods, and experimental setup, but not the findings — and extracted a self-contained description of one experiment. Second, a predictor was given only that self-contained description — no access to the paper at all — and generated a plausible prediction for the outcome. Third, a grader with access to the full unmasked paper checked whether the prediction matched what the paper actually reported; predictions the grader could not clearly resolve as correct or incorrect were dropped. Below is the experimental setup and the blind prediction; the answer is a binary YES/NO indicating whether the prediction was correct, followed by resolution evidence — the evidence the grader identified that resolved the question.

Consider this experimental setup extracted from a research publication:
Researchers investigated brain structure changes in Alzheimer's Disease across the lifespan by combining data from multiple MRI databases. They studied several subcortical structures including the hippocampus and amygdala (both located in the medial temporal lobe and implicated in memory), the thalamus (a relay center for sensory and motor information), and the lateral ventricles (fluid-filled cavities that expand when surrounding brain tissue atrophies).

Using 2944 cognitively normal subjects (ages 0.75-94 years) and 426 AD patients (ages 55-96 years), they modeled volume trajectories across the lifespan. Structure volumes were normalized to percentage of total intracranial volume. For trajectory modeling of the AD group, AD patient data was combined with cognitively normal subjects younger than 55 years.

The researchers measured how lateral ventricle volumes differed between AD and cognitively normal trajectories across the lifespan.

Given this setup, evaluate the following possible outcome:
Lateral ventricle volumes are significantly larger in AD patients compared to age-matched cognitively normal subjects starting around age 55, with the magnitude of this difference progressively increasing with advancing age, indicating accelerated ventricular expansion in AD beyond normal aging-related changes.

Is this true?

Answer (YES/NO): NO